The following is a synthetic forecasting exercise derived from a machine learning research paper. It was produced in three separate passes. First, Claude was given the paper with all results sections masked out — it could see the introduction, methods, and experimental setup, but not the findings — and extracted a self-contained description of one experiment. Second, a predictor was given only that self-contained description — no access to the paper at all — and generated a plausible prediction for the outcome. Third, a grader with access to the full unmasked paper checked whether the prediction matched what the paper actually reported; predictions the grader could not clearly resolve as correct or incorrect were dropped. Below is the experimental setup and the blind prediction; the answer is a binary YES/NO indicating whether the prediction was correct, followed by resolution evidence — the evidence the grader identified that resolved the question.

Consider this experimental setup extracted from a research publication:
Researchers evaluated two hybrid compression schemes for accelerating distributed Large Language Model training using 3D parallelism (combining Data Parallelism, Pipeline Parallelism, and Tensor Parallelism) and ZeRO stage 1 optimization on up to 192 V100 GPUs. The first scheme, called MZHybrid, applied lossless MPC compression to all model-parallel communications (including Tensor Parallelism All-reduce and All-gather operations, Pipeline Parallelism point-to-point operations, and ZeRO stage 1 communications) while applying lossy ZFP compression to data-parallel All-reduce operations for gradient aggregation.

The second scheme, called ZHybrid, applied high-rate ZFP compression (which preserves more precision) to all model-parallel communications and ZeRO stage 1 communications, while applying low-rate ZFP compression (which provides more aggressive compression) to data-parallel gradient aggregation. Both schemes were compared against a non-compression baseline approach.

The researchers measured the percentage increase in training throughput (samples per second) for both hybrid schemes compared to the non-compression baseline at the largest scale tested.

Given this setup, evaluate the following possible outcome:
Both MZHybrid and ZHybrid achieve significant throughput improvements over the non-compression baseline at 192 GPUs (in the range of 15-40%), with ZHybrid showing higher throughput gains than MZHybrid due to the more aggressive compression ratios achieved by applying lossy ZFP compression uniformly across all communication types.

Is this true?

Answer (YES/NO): NO